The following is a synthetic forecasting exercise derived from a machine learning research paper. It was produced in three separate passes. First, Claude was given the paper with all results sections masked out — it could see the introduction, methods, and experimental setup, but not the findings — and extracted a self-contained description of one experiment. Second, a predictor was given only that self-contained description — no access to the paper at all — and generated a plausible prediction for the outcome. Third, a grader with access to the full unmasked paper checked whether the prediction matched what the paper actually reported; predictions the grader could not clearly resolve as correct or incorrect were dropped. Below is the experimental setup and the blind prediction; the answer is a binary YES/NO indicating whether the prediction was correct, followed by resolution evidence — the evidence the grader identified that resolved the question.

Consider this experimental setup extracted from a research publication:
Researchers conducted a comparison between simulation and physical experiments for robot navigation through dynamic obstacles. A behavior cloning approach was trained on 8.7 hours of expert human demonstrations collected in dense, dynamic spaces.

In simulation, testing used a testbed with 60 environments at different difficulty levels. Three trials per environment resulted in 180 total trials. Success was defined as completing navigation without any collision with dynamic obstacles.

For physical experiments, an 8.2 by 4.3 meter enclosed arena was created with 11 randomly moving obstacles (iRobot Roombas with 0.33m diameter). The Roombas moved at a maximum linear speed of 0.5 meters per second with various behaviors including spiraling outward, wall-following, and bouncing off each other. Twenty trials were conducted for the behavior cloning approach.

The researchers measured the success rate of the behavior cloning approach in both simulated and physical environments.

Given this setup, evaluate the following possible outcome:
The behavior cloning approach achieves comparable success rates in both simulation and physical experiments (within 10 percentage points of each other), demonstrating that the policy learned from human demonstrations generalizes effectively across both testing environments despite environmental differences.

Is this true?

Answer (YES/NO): NO